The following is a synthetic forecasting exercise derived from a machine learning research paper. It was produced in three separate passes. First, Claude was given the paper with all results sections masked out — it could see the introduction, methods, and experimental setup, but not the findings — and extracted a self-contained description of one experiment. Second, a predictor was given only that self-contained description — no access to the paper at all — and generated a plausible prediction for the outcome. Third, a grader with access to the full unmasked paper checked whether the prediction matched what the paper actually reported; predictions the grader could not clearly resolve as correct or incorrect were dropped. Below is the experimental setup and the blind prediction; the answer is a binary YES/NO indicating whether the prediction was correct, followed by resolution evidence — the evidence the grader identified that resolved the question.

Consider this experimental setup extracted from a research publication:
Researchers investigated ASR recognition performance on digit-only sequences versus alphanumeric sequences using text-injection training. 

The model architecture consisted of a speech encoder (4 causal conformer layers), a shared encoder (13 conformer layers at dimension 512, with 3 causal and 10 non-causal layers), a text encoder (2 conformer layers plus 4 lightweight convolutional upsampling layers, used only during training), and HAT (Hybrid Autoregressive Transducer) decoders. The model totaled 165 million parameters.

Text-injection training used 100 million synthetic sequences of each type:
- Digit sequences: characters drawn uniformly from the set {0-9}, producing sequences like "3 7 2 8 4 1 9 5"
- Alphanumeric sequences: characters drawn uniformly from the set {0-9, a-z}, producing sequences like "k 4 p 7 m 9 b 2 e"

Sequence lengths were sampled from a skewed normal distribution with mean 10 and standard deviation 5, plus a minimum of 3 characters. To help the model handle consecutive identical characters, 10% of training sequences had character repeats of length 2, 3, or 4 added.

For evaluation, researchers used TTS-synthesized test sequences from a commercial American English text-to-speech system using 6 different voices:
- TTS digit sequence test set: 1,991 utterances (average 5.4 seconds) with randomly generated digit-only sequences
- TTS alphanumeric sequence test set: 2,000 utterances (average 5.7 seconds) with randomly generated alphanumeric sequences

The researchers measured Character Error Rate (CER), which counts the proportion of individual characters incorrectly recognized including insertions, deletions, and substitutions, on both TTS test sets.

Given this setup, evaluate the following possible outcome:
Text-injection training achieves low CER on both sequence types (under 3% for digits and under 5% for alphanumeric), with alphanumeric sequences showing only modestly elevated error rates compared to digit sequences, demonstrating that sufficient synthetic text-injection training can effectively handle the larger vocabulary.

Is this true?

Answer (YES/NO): NO